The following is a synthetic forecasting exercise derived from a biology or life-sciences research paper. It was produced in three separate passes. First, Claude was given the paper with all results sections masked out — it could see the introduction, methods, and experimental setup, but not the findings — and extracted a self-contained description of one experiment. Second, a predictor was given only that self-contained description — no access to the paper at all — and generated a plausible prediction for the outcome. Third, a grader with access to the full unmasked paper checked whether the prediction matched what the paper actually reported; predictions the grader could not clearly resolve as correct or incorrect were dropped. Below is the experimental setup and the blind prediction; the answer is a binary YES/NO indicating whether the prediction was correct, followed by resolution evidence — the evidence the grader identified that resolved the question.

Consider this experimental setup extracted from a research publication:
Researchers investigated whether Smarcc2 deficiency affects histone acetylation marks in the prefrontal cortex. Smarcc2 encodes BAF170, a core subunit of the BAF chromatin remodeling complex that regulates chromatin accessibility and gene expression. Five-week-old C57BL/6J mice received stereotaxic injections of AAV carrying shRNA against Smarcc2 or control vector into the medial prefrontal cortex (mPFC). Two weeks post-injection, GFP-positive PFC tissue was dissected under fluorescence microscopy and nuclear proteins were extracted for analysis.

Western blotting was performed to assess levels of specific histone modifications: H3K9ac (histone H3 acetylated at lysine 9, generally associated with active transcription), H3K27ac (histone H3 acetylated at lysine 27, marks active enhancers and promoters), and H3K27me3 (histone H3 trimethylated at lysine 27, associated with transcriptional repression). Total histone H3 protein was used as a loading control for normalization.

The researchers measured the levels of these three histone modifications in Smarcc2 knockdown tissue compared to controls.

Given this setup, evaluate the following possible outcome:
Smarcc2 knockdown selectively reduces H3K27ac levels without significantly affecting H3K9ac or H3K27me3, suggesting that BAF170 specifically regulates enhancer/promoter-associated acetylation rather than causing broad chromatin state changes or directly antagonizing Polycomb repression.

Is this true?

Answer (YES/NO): NO